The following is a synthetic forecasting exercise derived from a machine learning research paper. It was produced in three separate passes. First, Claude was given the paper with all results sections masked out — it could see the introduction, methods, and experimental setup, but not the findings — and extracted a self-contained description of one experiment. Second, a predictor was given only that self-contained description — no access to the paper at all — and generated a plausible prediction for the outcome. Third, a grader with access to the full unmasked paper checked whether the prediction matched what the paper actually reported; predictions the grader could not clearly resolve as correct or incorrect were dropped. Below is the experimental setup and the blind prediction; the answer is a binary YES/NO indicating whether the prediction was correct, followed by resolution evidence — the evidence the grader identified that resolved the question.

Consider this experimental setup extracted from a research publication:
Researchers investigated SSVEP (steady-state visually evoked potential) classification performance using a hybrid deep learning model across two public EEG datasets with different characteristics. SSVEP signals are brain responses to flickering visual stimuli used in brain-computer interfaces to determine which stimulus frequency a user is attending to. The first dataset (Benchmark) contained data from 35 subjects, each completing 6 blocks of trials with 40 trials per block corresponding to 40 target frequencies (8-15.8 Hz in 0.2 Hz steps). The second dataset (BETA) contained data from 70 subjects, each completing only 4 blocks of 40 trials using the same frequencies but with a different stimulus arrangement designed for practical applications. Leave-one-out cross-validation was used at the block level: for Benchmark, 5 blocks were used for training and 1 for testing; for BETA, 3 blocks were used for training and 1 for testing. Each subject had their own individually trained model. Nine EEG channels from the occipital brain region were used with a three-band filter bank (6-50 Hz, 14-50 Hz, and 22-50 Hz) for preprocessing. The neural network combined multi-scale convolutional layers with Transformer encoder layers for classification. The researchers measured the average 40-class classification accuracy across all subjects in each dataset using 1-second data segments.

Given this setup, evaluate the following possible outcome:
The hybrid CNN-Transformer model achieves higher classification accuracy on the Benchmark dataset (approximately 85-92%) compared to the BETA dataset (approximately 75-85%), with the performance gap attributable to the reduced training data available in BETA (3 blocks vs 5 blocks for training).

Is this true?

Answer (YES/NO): NO